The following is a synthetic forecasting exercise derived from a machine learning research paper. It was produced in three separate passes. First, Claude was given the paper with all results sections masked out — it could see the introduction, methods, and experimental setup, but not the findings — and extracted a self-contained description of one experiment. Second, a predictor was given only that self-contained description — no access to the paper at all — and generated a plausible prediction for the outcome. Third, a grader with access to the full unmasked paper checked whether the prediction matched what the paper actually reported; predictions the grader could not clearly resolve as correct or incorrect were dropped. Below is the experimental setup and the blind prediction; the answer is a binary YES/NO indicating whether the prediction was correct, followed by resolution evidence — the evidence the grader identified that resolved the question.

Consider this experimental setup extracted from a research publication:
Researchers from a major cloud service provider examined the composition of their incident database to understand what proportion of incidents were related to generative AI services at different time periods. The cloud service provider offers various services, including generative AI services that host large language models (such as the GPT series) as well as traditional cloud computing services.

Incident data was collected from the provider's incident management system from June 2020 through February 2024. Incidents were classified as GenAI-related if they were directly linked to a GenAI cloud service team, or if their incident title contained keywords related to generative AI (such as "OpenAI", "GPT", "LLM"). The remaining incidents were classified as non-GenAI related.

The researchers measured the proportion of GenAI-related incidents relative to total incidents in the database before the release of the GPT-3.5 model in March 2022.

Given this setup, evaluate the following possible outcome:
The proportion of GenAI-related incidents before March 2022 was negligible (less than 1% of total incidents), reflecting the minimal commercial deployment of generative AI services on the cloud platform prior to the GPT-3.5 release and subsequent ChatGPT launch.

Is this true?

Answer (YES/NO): NO